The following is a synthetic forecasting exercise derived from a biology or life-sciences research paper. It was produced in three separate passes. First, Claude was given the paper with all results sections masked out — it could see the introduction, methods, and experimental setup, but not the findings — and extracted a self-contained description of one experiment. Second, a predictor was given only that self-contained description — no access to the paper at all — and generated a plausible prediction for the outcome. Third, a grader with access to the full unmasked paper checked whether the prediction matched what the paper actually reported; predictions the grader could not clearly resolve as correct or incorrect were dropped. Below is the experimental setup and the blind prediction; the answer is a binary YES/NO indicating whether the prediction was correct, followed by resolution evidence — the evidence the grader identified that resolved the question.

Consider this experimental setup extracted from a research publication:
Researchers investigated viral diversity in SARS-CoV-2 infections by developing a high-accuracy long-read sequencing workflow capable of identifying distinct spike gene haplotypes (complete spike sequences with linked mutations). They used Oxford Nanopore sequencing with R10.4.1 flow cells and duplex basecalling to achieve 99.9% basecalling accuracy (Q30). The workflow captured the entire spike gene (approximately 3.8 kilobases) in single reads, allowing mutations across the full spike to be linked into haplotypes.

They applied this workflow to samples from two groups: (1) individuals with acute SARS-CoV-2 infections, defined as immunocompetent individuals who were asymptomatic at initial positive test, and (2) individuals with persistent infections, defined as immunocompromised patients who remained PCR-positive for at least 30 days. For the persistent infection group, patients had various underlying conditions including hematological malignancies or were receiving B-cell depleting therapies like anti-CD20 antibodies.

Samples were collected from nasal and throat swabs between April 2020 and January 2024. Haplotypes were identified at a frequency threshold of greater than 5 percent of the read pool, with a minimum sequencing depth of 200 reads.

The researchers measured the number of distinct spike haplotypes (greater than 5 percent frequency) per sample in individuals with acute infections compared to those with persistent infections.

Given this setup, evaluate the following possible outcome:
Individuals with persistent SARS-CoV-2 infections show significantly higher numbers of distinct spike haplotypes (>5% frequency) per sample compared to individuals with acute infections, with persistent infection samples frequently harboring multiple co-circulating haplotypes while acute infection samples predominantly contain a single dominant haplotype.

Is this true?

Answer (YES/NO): YES